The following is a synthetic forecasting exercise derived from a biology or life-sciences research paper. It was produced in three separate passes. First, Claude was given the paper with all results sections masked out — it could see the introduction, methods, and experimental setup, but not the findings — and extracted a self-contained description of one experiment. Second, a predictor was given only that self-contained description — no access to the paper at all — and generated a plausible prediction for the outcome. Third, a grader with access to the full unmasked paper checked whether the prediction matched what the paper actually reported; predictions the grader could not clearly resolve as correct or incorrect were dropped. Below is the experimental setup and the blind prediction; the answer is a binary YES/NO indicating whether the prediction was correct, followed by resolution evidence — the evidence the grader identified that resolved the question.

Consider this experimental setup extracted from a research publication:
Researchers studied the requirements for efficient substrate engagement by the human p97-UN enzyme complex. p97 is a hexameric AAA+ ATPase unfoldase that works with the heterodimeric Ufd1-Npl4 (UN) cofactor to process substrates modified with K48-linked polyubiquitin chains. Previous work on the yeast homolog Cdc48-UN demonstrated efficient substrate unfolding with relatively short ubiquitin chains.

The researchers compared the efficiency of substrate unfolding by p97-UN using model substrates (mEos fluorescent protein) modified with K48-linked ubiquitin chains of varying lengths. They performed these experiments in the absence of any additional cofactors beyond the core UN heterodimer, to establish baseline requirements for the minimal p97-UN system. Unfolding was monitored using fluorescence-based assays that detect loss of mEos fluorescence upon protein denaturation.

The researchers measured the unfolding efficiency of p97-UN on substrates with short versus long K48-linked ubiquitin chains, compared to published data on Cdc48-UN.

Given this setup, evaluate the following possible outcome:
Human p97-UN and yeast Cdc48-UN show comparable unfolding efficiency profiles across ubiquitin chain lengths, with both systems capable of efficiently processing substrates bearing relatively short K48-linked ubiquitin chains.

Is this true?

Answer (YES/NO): NO